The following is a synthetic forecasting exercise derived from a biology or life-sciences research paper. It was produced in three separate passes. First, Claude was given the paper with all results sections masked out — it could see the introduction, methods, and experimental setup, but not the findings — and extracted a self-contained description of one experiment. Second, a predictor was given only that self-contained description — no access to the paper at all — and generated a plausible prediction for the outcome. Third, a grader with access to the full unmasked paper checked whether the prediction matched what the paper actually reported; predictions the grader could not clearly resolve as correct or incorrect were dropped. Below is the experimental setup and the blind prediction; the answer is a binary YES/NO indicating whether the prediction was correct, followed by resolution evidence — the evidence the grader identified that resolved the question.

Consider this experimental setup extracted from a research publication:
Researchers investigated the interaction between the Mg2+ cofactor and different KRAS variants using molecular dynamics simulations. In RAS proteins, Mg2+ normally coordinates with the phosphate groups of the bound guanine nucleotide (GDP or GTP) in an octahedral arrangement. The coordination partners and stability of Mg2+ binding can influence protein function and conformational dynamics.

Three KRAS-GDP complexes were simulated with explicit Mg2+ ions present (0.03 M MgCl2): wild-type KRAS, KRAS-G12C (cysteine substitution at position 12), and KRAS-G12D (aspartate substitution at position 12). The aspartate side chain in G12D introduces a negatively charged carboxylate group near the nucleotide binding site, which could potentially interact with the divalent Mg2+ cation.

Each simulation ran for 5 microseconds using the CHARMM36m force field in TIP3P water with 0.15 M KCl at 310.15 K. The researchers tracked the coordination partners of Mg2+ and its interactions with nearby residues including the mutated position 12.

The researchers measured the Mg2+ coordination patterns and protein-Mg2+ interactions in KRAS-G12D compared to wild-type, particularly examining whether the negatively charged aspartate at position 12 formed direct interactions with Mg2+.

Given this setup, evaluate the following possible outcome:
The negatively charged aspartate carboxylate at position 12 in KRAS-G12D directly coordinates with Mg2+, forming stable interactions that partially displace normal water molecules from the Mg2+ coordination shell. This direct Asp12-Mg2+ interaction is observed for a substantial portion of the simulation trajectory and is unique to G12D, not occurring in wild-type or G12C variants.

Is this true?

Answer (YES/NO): NO